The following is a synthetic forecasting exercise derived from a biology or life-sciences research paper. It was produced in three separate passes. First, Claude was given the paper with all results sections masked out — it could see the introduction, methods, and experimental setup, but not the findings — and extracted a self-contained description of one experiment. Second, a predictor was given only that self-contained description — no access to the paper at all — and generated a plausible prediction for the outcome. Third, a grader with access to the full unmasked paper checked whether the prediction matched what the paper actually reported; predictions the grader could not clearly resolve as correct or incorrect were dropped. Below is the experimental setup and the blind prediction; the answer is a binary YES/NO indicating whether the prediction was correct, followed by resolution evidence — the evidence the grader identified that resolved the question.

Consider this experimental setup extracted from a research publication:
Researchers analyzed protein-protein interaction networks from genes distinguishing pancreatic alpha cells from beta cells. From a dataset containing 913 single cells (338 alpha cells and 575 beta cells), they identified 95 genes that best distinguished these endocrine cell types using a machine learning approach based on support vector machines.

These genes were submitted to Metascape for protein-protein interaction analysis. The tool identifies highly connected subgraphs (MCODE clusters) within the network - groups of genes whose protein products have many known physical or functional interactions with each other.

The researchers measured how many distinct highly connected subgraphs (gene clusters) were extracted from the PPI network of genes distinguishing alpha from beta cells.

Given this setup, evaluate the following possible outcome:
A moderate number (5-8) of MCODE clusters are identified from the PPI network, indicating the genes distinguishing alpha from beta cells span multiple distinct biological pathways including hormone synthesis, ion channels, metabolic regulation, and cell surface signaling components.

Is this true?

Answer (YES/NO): NO